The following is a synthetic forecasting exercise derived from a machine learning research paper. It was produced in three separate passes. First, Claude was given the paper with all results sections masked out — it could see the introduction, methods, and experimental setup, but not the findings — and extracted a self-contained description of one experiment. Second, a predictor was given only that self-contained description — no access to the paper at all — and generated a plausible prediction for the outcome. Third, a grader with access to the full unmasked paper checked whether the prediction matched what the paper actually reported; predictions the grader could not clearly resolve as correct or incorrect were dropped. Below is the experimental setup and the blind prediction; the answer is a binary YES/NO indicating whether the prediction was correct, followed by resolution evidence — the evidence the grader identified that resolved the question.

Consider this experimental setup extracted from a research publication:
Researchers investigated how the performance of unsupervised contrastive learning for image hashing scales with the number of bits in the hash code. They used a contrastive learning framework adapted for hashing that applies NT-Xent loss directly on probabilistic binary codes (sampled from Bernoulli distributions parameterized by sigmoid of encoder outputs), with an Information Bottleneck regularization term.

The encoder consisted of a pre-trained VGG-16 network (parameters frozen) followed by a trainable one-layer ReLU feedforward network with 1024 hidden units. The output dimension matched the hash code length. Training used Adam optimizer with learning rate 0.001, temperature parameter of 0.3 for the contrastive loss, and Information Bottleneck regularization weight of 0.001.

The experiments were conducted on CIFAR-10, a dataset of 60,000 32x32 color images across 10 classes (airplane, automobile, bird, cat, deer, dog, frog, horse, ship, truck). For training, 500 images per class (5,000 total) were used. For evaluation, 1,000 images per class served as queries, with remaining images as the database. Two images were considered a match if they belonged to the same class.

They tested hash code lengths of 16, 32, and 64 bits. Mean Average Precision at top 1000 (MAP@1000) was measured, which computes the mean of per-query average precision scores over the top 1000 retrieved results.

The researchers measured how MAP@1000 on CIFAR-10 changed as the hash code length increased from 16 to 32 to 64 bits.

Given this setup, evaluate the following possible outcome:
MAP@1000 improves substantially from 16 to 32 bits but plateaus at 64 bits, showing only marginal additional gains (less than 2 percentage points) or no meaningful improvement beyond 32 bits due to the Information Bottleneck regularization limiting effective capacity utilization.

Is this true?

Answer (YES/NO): NO